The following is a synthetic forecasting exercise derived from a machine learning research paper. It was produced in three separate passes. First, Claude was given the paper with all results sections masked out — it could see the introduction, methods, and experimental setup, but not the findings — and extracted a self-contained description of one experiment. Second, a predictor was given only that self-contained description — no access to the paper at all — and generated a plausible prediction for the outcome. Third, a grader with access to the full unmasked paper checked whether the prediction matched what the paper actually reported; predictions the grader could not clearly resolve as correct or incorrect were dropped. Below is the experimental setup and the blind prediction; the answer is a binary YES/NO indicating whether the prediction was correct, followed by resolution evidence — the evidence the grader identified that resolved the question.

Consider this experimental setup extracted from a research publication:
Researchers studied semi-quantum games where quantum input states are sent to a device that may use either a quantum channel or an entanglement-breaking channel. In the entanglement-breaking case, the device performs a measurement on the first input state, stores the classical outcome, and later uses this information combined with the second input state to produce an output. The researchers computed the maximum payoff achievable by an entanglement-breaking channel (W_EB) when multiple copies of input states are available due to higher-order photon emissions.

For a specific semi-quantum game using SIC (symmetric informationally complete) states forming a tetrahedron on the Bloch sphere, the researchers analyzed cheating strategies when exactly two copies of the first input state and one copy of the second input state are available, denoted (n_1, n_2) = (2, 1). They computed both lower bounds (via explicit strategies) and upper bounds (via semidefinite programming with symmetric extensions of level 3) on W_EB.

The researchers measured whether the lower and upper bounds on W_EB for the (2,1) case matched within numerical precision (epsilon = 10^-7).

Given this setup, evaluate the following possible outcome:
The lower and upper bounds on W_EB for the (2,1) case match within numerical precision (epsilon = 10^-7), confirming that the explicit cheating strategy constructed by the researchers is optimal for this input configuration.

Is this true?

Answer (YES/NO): YES